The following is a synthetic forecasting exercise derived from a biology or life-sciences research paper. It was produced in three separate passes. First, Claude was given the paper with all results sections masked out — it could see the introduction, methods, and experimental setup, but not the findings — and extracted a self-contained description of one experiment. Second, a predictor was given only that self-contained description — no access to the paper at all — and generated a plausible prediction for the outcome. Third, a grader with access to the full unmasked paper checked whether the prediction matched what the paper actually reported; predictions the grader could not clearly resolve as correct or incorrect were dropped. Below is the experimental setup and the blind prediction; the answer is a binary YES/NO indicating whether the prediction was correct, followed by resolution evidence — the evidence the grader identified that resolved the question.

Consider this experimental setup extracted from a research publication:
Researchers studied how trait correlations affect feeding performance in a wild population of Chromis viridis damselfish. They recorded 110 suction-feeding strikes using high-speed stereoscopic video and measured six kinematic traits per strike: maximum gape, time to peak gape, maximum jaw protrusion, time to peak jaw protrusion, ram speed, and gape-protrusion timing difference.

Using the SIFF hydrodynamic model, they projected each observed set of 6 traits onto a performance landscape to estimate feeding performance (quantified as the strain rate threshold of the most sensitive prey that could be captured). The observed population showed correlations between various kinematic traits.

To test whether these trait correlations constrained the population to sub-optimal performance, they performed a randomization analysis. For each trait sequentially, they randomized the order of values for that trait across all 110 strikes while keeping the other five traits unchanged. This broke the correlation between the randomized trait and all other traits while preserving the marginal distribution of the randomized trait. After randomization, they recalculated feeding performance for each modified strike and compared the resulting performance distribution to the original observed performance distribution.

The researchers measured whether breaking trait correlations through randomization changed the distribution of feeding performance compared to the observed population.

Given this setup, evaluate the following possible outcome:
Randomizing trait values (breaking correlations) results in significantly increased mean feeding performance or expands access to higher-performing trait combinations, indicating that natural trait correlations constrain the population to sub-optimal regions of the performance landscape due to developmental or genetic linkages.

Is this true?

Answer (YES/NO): NO